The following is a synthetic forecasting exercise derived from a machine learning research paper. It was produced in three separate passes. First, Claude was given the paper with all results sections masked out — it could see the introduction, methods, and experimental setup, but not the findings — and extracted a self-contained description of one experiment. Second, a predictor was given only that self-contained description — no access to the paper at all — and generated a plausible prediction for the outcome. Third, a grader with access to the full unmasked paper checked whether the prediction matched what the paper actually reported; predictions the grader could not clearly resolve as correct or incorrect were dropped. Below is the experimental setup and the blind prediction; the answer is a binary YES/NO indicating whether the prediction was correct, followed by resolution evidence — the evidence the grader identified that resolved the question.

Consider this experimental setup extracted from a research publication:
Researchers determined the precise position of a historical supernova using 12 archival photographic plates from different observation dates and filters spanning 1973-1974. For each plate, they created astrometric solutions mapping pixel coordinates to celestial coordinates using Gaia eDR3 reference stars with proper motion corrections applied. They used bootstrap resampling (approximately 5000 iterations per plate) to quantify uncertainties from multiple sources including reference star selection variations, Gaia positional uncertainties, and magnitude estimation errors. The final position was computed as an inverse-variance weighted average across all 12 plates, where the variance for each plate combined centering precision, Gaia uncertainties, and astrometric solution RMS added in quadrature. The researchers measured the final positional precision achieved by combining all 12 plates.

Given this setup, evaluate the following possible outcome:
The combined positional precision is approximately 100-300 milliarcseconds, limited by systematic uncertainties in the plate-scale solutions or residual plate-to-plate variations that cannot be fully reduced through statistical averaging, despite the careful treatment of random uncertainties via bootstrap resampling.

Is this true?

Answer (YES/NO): NO